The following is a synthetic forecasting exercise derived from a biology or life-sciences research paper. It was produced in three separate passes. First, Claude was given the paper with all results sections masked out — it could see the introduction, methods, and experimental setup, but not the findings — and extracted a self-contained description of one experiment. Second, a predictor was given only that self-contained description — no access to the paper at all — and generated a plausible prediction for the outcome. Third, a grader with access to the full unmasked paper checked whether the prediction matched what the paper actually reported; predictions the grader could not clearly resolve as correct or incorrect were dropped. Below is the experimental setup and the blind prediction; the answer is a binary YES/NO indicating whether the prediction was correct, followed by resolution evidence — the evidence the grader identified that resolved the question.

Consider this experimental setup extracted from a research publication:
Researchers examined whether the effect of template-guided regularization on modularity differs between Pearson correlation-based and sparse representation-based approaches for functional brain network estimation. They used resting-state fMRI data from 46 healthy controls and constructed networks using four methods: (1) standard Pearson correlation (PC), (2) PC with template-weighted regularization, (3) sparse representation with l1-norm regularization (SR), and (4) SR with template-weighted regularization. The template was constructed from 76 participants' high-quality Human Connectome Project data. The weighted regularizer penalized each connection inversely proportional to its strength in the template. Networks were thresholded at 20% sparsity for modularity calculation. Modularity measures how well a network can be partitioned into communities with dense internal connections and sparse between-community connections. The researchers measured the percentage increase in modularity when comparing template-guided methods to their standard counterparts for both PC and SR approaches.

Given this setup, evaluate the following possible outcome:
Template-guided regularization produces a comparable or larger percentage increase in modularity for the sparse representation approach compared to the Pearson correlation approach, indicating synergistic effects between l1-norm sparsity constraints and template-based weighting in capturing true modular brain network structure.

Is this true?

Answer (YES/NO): NO